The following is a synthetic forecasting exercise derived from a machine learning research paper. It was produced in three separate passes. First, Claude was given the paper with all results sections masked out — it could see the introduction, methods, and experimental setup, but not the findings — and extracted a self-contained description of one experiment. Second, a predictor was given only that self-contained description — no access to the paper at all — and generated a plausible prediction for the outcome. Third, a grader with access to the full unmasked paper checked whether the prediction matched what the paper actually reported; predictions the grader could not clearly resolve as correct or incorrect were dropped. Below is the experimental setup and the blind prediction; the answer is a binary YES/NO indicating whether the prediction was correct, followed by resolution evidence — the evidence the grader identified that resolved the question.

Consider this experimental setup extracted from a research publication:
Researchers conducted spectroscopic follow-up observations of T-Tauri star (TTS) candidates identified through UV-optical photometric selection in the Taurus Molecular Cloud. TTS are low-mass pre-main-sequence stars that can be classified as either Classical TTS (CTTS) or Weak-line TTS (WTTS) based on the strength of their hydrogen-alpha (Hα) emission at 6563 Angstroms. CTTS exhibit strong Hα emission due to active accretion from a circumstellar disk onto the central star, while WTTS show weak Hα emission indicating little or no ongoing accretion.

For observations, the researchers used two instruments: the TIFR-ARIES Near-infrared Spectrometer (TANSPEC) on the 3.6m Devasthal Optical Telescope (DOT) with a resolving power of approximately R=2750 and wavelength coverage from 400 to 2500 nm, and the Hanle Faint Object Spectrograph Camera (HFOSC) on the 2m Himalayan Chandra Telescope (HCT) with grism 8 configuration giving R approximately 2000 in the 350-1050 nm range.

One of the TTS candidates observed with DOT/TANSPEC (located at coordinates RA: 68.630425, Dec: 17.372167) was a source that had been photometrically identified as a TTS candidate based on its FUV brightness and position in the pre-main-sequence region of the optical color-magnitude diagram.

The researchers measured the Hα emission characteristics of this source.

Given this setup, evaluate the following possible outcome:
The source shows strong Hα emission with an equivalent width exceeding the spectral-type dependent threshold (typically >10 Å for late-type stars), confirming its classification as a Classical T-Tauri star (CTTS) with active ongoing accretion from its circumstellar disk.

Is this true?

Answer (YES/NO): YES